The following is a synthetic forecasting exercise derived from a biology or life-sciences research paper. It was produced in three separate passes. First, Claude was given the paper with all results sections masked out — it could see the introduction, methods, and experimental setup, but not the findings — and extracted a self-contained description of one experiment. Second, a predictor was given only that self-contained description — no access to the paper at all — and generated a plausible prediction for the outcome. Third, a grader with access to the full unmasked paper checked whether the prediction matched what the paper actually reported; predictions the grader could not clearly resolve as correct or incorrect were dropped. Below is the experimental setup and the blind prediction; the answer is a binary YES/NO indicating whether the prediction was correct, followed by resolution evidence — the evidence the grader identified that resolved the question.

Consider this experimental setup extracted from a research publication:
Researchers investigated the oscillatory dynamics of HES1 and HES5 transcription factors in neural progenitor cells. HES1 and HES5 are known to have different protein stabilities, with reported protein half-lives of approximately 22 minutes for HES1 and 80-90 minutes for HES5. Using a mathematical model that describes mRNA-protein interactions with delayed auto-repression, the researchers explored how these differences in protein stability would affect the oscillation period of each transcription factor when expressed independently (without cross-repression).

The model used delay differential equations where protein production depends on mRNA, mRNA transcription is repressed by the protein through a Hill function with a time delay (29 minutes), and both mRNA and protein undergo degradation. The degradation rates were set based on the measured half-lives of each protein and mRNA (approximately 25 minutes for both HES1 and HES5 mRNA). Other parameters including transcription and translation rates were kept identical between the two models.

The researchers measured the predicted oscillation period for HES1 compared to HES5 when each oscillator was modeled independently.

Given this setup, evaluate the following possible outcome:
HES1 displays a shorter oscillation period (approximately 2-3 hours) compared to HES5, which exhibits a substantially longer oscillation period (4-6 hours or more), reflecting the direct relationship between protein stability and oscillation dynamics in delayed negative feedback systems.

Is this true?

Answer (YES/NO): NO